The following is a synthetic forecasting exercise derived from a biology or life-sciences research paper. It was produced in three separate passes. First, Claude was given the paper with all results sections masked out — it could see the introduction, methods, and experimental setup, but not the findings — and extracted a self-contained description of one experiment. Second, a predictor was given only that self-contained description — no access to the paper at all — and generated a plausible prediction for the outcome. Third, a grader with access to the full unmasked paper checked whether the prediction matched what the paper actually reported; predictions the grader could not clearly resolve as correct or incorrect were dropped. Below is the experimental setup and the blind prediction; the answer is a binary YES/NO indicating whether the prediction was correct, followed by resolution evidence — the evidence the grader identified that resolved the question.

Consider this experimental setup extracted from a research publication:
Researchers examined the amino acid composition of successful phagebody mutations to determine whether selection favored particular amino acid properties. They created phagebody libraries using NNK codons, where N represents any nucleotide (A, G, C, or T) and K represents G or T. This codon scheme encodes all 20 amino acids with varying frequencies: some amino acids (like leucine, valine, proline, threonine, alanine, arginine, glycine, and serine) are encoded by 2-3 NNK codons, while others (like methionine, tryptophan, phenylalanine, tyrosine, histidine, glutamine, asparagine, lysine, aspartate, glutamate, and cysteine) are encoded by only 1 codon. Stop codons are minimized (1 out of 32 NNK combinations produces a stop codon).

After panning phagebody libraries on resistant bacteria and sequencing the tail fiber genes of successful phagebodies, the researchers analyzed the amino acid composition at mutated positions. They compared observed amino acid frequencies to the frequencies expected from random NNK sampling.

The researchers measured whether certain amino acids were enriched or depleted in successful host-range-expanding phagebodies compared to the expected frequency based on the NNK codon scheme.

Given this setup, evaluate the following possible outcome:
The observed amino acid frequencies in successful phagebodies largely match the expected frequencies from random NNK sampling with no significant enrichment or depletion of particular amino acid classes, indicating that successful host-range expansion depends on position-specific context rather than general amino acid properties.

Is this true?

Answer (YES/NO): NO